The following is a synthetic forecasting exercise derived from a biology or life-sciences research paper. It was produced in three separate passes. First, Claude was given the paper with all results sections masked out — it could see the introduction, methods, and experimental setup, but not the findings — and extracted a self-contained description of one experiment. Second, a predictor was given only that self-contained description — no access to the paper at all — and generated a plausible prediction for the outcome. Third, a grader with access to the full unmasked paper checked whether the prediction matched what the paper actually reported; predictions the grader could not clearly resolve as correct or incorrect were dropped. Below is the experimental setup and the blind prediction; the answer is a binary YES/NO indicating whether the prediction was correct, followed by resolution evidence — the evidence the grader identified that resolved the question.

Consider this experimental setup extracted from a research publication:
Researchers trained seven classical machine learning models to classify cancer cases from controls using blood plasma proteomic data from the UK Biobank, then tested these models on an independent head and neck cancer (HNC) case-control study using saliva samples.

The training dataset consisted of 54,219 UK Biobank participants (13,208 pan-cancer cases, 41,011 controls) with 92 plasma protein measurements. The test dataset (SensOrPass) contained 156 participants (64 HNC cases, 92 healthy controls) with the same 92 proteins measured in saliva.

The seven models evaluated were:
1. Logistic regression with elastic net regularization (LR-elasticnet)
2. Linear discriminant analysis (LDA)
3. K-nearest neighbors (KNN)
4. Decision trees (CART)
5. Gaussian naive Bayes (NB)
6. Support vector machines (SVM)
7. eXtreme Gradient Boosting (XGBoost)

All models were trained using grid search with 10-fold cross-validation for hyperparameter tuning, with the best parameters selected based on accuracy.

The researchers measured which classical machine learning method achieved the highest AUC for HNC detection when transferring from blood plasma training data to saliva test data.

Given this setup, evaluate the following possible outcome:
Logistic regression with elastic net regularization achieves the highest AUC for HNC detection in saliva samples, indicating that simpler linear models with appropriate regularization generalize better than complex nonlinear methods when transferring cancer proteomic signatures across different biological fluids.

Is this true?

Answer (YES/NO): NO